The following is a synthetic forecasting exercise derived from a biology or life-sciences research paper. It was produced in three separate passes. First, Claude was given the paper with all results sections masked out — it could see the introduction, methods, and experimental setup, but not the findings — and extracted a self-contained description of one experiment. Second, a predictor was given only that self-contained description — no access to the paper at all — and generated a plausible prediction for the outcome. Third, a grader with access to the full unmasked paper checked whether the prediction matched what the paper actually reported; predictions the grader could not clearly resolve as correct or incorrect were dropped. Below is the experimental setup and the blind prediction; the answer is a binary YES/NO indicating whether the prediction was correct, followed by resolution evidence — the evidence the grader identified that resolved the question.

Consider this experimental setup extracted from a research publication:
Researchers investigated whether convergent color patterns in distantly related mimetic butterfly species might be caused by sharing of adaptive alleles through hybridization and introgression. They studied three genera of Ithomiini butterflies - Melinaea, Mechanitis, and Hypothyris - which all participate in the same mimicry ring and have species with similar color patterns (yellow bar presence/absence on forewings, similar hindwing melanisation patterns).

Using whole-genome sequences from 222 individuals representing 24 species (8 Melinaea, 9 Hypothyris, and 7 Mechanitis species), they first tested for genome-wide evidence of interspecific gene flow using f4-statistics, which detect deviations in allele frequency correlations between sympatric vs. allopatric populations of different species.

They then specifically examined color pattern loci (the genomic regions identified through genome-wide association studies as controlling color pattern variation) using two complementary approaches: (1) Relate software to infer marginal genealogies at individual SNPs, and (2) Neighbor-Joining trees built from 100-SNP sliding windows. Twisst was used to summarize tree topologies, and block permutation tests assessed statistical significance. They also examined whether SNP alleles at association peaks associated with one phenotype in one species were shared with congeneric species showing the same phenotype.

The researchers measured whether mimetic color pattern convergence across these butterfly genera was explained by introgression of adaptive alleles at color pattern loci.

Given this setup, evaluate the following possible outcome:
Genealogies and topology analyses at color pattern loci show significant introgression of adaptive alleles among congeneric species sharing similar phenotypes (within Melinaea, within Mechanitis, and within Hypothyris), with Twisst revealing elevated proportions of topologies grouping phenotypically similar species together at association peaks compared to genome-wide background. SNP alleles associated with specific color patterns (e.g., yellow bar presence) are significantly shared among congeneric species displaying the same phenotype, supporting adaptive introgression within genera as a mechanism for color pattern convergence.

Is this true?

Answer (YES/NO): NO